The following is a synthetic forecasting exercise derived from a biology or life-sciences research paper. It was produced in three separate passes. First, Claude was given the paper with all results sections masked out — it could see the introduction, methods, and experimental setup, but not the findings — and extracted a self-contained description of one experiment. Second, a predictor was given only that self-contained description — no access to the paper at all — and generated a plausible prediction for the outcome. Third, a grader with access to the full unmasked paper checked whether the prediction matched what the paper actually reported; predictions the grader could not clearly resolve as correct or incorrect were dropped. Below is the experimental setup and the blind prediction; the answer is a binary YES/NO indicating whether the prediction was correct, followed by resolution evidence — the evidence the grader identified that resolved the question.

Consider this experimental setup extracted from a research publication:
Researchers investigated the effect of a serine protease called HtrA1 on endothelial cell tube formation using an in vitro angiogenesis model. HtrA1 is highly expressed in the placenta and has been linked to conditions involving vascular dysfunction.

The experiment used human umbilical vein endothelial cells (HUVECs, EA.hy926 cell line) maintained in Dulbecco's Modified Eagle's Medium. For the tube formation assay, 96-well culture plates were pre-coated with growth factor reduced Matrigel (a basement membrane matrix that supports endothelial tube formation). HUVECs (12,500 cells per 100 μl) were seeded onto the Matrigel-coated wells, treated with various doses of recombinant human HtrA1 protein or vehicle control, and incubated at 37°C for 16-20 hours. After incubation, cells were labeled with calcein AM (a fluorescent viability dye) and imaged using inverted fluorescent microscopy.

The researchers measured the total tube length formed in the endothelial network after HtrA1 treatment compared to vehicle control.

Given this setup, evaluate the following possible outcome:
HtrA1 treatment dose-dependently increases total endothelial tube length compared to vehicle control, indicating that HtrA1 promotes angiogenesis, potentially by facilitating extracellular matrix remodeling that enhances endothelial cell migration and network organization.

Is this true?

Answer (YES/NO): NO